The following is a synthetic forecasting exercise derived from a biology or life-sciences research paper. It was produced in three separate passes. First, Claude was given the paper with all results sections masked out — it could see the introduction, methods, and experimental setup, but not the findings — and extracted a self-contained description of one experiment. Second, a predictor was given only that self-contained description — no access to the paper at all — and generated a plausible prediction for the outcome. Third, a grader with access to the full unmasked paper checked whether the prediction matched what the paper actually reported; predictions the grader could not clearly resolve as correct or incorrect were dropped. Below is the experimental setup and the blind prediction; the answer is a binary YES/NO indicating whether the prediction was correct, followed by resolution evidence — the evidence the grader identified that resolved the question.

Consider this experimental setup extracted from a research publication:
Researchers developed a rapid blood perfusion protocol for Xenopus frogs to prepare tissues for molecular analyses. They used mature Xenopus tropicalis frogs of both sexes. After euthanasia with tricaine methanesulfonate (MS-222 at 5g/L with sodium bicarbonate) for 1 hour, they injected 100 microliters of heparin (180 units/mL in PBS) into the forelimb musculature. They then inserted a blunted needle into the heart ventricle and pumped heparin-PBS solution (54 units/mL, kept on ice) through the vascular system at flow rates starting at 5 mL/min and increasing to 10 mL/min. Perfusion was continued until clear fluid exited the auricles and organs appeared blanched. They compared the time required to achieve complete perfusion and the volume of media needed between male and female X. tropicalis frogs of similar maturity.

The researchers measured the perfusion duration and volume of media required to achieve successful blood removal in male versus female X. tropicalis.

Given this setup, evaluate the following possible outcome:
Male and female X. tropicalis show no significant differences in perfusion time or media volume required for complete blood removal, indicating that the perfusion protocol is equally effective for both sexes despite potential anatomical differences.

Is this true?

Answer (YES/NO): NO